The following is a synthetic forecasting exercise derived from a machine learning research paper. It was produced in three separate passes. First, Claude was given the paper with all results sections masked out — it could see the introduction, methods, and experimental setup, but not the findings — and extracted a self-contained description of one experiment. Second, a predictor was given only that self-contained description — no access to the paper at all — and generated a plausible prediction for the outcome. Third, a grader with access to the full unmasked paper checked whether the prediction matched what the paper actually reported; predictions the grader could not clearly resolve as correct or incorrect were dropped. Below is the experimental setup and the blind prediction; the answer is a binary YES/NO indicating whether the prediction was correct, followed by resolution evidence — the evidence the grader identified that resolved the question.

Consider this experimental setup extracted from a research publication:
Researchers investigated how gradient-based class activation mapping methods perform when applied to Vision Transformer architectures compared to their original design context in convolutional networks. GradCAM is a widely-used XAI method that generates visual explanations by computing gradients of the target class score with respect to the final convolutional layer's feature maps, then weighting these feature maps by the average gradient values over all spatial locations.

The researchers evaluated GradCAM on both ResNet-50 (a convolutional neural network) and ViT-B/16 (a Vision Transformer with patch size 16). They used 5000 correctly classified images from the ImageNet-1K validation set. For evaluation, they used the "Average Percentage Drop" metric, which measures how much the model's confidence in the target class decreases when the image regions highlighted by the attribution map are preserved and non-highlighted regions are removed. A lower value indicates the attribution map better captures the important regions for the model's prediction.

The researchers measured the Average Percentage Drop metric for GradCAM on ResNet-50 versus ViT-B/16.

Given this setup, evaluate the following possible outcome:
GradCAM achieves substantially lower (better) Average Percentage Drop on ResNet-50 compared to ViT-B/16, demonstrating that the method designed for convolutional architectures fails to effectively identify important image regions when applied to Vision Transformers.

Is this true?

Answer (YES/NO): YES